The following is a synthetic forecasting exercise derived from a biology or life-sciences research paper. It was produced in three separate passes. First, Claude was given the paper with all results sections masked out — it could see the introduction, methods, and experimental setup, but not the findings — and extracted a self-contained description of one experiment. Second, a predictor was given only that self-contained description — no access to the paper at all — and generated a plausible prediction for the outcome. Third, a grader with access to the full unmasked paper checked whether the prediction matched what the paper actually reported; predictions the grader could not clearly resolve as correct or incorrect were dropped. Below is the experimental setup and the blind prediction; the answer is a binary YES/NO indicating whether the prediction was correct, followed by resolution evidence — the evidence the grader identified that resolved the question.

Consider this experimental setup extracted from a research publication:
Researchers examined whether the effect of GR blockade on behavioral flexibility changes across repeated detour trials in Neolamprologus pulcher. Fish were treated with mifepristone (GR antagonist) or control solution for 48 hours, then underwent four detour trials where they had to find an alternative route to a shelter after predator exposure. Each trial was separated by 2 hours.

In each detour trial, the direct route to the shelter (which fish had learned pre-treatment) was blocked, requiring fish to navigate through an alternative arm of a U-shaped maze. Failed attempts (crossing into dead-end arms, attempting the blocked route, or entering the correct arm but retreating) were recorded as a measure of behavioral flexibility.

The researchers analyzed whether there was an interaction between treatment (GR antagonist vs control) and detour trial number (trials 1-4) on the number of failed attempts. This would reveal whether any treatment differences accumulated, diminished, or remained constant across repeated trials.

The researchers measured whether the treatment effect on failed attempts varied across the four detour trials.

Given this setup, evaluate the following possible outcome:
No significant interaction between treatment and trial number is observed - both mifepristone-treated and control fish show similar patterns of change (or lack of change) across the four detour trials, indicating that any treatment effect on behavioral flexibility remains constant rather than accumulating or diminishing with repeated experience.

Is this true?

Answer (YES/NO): NO